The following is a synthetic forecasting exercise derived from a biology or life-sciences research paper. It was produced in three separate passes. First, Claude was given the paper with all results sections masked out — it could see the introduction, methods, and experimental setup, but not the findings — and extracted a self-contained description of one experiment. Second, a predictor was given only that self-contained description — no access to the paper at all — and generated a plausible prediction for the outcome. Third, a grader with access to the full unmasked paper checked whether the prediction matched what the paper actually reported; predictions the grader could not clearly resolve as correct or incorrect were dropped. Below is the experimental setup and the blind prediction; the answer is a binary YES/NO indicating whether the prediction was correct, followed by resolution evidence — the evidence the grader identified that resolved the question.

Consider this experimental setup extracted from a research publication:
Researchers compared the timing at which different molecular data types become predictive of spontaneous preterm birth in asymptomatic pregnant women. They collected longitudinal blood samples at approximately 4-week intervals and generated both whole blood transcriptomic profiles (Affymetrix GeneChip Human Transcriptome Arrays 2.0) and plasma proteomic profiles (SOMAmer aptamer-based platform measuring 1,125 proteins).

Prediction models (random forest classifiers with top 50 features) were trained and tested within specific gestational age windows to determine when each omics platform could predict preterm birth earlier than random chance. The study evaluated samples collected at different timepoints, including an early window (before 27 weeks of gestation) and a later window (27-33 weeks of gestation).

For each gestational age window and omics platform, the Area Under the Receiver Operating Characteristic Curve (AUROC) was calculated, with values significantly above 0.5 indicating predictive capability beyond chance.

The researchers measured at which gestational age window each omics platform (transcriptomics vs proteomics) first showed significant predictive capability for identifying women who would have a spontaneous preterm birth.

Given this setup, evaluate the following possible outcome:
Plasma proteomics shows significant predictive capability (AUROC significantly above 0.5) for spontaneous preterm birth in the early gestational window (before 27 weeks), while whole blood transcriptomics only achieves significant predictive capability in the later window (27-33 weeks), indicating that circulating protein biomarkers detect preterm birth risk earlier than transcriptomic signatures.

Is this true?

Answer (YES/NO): YES